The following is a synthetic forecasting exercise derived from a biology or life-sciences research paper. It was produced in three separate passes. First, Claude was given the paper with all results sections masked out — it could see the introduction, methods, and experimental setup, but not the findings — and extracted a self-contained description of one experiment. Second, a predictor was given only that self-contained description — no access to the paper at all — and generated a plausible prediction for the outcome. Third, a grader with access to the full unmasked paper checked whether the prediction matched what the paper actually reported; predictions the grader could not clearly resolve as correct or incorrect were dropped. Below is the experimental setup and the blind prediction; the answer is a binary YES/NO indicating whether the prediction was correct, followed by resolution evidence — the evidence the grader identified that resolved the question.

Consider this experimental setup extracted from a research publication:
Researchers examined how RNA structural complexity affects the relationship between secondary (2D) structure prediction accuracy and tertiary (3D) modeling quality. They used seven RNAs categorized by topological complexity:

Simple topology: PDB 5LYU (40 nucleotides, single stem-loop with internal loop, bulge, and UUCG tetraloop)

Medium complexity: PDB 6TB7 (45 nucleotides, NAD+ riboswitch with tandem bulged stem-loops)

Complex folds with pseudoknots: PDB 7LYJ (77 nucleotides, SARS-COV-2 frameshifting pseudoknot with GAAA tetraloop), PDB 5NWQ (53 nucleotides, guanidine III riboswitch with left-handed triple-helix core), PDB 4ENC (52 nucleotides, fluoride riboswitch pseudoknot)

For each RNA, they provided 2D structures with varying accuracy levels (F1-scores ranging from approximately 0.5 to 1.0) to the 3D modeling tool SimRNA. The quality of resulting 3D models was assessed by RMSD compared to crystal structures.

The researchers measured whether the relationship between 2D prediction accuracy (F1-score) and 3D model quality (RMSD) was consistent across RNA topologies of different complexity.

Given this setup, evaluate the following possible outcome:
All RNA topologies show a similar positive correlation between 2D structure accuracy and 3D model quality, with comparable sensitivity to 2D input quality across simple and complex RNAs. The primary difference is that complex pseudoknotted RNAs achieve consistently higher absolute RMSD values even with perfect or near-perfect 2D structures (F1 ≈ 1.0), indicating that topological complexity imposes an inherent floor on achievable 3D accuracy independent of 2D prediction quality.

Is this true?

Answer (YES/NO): NO